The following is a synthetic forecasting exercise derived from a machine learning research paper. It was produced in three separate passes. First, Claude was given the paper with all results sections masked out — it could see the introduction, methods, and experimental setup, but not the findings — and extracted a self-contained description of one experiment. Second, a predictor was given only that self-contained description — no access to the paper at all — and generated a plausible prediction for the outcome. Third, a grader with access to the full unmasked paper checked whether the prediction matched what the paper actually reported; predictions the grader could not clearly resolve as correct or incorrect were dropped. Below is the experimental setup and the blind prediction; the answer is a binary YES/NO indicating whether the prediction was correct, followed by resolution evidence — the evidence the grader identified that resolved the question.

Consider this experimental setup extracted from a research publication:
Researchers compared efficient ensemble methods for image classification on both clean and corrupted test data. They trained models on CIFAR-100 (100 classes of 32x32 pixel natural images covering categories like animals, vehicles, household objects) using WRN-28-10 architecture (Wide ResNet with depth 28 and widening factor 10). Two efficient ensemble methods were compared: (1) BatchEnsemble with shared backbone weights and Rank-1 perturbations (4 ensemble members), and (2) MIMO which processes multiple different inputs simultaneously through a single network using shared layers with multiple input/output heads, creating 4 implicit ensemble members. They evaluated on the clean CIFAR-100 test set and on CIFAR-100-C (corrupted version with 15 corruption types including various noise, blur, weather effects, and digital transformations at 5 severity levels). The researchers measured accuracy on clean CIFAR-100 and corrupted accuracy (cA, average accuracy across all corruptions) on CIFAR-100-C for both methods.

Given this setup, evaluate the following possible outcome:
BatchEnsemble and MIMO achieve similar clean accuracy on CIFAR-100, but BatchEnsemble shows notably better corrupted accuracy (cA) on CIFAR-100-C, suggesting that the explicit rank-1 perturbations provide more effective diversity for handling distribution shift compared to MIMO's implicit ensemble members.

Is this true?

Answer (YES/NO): NO